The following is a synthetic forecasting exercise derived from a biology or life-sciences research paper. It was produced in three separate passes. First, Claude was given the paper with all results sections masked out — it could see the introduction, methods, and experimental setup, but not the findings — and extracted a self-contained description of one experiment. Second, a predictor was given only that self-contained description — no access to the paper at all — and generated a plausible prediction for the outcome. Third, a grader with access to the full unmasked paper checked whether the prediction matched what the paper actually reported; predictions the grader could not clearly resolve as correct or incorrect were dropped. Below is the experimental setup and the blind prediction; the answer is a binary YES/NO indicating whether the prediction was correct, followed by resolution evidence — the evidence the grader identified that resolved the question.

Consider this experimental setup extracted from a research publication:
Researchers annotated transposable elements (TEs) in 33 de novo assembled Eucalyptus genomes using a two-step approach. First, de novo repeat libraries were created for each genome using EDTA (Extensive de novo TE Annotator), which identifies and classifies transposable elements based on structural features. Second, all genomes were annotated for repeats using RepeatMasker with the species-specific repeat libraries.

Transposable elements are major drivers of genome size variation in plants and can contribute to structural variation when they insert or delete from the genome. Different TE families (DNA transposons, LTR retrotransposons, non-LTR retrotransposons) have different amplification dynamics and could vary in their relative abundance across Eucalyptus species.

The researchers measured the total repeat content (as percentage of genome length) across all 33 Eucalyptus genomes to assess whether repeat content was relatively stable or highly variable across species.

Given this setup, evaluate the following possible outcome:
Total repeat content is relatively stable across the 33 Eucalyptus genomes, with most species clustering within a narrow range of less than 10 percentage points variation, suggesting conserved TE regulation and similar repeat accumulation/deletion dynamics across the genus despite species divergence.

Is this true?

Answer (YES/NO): NO